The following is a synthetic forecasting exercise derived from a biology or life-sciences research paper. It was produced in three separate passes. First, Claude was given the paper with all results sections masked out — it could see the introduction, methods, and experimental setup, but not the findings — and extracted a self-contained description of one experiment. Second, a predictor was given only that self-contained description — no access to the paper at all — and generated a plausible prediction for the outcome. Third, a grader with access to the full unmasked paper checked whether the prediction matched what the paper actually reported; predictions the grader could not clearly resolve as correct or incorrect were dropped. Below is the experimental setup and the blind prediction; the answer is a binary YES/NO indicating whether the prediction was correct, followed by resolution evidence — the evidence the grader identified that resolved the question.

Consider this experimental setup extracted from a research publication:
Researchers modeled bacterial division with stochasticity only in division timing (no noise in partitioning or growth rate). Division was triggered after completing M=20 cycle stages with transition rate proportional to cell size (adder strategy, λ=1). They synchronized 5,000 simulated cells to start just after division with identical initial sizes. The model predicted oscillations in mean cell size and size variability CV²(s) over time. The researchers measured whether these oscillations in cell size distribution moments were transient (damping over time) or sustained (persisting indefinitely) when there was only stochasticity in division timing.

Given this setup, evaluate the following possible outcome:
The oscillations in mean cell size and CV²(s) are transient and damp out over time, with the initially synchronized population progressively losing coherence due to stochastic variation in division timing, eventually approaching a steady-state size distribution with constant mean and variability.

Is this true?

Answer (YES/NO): NO